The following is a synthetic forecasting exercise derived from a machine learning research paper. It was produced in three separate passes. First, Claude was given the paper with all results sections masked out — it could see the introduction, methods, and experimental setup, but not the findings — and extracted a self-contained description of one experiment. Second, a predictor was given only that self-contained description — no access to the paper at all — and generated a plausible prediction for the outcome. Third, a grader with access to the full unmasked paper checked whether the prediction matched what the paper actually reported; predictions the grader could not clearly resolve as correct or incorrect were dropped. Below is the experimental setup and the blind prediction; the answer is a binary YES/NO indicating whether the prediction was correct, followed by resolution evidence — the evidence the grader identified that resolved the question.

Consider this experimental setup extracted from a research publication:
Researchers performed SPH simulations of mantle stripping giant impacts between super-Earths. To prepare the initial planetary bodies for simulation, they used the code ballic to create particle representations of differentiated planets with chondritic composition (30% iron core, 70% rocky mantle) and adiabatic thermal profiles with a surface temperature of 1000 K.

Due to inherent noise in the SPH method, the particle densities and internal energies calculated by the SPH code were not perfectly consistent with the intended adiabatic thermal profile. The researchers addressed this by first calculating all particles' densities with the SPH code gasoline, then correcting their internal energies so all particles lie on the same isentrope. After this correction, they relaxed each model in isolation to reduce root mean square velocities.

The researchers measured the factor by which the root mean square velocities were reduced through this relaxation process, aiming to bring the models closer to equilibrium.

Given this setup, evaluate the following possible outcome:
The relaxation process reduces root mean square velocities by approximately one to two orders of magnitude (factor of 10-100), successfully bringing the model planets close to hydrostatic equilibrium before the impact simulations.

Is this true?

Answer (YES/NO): YES